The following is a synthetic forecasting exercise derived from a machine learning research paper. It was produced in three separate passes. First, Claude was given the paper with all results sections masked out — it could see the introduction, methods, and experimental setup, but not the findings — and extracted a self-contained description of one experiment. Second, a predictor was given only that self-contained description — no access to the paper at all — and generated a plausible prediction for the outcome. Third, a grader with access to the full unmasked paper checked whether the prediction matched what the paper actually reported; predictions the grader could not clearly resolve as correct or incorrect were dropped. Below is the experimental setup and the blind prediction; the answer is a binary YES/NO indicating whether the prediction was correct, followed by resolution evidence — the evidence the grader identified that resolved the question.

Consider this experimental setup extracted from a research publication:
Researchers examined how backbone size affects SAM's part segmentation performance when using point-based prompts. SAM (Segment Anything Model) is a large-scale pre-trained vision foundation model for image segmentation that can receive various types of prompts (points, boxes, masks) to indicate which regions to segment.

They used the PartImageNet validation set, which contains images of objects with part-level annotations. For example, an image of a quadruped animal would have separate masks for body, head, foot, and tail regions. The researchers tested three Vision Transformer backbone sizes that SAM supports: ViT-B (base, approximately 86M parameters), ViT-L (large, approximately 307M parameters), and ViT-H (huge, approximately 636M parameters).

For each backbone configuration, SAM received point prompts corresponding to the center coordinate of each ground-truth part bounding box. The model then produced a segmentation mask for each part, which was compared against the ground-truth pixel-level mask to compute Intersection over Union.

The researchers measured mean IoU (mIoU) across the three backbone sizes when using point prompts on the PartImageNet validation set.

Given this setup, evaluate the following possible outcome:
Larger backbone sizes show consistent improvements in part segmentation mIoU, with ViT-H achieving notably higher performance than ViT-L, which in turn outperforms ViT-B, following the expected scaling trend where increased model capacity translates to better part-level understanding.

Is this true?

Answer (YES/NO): NO